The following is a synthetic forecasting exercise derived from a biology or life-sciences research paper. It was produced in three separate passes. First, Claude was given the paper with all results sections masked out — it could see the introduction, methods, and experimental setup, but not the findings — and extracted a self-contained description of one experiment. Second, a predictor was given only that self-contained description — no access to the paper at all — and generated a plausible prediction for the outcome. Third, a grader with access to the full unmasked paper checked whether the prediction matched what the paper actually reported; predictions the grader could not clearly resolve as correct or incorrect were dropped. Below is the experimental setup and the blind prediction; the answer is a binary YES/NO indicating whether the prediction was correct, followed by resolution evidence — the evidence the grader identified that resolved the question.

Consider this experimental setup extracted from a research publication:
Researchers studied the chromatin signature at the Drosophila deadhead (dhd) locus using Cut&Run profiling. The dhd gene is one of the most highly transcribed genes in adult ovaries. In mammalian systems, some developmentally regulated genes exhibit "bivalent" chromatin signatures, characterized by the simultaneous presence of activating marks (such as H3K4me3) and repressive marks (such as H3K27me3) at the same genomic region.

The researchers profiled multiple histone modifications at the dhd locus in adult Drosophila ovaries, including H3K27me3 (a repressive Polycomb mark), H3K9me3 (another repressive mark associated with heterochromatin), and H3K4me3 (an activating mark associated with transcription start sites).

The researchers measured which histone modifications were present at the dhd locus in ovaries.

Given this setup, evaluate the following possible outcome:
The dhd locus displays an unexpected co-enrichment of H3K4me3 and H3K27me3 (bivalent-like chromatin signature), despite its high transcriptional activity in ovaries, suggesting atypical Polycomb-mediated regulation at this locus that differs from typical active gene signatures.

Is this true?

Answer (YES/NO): YES